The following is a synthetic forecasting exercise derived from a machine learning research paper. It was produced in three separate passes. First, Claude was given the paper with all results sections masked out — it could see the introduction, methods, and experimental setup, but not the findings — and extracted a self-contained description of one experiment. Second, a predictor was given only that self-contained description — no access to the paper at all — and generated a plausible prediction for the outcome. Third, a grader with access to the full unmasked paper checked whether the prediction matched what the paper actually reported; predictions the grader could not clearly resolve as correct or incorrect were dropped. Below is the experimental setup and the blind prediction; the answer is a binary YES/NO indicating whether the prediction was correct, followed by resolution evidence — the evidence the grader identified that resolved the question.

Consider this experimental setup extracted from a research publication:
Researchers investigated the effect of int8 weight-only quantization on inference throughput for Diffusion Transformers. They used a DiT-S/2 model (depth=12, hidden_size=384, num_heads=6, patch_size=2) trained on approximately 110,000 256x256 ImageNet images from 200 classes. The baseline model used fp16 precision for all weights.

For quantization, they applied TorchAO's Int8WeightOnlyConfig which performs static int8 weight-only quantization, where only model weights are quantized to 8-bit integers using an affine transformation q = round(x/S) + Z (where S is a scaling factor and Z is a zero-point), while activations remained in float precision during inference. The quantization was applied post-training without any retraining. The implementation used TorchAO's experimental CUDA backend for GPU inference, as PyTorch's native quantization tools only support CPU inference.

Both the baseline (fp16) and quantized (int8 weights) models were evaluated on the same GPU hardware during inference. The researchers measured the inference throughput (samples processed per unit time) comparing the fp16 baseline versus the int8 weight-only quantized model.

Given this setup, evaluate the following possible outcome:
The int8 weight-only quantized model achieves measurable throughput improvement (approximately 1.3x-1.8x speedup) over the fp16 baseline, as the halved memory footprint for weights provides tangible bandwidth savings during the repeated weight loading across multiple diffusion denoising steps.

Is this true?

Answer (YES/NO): NO